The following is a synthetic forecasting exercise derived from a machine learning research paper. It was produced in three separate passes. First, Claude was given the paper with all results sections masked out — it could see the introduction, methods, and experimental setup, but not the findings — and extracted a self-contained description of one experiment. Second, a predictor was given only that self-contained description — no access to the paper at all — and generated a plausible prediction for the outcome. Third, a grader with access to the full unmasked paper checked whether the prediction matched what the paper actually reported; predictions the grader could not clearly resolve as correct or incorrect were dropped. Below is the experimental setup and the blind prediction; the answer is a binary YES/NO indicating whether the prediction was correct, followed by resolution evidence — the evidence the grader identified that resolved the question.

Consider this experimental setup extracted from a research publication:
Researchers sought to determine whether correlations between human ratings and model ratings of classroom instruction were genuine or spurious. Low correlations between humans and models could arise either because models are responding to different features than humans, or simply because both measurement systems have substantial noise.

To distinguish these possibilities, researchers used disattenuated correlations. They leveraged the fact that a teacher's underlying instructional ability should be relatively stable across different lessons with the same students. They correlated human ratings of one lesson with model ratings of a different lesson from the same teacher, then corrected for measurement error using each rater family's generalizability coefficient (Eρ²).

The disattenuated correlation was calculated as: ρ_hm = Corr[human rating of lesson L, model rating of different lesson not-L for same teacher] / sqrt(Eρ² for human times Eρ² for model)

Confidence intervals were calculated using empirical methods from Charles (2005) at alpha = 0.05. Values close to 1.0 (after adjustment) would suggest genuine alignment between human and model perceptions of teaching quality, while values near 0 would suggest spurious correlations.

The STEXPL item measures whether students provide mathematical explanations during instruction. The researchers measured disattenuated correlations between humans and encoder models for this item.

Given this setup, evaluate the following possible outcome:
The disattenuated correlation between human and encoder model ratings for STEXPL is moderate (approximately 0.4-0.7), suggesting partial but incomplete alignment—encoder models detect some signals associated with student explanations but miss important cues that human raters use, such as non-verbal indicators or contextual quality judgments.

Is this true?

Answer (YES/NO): NO